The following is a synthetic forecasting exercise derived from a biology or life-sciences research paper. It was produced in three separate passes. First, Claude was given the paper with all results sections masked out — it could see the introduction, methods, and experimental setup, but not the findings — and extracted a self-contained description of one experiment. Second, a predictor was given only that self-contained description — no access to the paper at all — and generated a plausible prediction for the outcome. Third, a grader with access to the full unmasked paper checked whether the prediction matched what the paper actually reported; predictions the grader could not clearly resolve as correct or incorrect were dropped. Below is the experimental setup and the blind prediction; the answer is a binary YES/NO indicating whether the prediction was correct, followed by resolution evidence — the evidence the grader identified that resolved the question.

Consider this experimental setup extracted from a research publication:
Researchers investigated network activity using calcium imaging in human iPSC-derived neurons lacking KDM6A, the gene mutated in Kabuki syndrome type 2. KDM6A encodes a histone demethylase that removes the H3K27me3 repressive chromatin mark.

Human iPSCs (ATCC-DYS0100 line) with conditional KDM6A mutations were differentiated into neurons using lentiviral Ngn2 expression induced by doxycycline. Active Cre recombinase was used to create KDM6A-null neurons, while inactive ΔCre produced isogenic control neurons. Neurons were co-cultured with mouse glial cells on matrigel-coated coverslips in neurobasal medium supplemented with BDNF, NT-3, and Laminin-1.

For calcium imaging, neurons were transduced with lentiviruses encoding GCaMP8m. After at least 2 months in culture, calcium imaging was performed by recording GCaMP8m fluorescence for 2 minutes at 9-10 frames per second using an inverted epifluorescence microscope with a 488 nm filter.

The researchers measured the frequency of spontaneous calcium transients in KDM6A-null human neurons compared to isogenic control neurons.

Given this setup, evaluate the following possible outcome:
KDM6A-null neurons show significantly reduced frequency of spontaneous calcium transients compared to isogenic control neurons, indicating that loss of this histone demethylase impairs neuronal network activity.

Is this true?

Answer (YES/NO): YES